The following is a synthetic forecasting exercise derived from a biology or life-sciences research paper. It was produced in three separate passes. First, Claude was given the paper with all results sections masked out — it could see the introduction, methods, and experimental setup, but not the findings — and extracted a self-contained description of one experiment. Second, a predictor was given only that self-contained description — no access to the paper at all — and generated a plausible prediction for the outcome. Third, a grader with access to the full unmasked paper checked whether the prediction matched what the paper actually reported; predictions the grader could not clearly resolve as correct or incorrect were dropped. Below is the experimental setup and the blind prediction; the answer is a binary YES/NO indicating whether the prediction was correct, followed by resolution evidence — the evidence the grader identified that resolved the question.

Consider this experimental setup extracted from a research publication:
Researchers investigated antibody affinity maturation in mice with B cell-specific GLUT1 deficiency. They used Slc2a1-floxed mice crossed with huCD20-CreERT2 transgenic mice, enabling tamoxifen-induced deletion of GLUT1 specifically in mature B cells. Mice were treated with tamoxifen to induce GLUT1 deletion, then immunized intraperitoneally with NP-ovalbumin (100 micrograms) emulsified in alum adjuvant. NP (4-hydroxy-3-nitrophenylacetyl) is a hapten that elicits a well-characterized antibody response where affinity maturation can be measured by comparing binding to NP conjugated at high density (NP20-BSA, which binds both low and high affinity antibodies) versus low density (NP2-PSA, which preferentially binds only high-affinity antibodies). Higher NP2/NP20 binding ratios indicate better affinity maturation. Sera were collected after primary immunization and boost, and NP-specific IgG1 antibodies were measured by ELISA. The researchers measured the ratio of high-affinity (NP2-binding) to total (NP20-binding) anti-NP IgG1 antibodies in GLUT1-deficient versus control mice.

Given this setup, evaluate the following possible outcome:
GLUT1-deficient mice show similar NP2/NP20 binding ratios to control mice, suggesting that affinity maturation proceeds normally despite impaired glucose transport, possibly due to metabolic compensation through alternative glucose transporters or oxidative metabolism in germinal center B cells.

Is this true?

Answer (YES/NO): NO